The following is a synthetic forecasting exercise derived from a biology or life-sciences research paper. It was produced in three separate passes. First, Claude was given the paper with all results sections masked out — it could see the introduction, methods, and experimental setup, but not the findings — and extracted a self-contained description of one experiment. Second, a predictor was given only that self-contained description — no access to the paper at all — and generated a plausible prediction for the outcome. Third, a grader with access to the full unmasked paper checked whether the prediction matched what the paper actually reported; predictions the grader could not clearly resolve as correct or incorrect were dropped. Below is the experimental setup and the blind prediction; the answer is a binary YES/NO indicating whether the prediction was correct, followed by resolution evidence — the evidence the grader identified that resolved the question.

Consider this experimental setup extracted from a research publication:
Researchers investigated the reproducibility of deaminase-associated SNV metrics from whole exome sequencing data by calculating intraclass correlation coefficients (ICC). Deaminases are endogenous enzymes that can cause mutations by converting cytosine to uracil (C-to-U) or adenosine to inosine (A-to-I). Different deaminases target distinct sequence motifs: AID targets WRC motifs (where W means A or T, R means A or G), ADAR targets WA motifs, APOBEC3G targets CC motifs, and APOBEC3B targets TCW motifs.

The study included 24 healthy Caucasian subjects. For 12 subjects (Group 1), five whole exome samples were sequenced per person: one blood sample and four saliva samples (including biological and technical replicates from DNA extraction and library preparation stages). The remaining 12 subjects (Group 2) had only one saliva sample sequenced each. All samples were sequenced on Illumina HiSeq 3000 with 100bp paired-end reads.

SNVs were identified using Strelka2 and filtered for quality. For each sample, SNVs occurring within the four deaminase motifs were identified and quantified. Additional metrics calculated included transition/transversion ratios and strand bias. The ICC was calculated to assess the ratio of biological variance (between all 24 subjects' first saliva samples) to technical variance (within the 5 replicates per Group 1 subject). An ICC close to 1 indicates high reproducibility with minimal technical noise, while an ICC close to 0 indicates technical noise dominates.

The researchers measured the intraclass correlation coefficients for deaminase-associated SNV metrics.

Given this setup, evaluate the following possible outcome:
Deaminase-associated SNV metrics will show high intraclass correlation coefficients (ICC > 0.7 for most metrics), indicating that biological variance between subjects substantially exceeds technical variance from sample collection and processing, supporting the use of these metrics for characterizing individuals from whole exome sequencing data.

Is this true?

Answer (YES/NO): YES